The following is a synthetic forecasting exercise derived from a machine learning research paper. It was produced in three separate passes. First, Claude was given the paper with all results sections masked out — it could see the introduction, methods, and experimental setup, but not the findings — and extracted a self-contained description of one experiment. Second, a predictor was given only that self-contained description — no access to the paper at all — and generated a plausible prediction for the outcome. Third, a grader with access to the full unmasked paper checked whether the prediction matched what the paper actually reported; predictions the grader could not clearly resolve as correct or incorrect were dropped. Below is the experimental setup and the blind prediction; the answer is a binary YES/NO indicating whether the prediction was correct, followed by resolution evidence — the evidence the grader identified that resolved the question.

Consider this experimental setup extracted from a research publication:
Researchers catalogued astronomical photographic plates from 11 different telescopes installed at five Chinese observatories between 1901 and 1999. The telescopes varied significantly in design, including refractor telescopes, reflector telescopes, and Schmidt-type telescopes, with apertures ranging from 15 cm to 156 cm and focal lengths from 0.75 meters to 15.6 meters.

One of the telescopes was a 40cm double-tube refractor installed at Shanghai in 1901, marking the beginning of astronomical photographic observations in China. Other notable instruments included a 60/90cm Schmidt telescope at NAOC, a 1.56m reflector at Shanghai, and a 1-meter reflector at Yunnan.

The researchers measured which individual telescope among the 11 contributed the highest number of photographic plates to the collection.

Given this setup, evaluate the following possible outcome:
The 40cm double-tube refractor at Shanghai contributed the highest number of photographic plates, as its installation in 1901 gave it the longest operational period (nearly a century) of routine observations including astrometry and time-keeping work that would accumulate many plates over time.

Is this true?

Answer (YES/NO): YES